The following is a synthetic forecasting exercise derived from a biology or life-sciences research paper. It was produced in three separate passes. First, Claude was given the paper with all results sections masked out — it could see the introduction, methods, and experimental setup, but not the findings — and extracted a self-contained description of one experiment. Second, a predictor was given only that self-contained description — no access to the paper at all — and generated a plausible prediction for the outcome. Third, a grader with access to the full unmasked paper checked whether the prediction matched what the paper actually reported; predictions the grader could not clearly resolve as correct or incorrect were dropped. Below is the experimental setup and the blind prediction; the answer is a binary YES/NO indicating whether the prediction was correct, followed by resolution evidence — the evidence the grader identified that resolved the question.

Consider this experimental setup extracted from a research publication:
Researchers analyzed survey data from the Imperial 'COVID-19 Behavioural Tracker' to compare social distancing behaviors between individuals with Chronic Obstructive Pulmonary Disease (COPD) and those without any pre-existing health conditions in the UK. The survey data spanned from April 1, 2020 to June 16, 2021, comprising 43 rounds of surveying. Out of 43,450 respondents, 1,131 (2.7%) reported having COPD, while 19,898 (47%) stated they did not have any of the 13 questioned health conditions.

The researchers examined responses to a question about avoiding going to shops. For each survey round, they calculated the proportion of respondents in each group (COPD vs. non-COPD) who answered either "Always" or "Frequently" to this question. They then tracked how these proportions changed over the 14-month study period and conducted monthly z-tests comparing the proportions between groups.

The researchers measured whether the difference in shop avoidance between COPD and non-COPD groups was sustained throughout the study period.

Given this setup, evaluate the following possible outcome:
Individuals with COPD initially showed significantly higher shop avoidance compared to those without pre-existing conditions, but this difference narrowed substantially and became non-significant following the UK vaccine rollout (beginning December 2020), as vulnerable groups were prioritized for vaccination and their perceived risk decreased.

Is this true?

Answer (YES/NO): NO